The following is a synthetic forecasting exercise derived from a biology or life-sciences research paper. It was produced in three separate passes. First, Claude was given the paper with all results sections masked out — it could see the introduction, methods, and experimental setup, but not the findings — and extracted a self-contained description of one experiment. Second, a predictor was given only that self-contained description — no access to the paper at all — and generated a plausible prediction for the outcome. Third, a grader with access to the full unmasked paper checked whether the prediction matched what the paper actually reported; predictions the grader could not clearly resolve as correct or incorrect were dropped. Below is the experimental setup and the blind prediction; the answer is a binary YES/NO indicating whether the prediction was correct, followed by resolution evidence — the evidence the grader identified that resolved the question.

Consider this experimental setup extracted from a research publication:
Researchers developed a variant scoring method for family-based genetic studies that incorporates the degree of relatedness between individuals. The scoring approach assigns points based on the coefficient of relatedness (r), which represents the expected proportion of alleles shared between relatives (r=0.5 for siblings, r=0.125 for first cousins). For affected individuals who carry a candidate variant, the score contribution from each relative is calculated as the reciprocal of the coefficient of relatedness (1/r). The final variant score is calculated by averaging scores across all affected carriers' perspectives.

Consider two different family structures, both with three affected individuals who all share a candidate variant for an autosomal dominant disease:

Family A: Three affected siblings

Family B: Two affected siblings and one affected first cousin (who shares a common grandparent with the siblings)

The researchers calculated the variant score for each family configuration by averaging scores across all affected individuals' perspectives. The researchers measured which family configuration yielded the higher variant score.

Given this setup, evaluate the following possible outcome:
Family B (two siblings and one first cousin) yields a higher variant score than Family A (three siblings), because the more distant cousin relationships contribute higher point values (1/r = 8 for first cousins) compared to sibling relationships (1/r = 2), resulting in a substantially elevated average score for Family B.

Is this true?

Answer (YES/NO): YES